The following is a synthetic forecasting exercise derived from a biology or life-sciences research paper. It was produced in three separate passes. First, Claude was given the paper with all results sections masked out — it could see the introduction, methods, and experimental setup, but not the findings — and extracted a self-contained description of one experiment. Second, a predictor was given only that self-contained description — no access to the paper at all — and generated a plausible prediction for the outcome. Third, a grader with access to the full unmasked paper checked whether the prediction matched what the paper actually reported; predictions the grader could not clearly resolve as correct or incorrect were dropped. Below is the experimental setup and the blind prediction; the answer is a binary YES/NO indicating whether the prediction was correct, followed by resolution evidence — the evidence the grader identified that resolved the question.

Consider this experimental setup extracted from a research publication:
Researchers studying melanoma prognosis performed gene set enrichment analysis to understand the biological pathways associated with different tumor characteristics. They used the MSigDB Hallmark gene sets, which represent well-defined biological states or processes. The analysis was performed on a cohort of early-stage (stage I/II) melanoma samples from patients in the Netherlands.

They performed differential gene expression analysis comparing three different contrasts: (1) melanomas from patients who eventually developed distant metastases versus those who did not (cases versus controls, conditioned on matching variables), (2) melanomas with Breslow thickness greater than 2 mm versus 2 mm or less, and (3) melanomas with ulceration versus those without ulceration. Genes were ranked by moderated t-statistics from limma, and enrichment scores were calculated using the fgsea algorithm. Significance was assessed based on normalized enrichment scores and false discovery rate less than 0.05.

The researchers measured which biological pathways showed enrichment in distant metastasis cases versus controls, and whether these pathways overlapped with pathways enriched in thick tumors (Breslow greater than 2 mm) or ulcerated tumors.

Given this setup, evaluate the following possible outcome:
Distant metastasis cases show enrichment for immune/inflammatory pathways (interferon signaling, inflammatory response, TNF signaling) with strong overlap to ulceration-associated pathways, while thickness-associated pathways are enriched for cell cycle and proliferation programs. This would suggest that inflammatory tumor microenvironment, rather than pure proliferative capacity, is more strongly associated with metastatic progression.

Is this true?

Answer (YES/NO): NO